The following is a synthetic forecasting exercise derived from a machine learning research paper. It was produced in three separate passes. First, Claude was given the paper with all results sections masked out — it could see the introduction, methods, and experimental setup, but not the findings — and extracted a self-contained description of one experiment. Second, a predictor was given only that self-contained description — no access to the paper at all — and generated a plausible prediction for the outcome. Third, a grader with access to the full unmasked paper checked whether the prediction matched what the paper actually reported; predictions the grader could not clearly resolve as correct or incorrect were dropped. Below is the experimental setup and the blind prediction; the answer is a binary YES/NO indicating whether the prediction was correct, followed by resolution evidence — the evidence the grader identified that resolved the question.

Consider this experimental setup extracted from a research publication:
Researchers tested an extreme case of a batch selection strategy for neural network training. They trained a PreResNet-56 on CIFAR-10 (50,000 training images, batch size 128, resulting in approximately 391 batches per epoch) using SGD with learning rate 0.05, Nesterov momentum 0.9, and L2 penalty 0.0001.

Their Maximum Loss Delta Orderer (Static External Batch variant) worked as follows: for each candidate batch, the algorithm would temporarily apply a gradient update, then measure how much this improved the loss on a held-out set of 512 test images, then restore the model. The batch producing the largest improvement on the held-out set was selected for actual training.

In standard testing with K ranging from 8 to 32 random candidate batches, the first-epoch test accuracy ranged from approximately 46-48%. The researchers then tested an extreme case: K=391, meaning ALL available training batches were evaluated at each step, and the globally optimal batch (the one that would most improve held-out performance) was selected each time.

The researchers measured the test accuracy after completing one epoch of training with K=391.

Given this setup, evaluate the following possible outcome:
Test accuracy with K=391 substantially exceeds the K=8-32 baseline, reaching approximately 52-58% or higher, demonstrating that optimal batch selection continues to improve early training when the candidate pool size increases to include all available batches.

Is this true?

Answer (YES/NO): NO